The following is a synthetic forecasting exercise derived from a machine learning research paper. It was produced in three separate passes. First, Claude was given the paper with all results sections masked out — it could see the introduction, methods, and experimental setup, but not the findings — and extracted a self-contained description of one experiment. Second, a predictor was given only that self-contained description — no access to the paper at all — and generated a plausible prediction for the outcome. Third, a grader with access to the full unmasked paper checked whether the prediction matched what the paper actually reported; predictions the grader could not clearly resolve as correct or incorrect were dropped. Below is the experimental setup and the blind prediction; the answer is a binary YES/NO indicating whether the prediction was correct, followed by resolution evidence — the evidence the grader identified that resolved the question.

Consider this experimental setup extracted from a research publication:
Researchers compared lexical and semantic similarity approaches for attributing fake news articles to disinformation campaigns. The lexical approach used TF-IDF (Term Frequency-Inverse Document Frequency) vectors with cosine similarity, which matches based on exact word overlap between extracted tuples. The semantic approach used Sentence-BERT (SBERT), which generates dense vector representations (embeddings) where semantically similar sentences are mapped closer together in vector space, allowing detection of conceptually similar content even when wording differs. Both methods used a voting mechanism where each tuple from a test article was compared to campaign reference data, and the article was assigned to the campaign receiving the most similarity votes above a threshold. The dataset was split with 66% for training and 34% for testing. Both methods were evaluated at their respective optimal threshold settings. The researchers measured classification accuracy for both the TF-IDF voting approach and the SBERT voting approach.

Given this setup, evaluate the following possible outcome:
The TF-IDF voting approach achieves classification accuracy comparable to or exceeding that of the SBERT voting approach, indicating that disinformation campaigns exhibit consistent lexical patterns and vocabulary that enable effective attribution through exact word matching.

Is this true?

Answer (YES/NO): NO